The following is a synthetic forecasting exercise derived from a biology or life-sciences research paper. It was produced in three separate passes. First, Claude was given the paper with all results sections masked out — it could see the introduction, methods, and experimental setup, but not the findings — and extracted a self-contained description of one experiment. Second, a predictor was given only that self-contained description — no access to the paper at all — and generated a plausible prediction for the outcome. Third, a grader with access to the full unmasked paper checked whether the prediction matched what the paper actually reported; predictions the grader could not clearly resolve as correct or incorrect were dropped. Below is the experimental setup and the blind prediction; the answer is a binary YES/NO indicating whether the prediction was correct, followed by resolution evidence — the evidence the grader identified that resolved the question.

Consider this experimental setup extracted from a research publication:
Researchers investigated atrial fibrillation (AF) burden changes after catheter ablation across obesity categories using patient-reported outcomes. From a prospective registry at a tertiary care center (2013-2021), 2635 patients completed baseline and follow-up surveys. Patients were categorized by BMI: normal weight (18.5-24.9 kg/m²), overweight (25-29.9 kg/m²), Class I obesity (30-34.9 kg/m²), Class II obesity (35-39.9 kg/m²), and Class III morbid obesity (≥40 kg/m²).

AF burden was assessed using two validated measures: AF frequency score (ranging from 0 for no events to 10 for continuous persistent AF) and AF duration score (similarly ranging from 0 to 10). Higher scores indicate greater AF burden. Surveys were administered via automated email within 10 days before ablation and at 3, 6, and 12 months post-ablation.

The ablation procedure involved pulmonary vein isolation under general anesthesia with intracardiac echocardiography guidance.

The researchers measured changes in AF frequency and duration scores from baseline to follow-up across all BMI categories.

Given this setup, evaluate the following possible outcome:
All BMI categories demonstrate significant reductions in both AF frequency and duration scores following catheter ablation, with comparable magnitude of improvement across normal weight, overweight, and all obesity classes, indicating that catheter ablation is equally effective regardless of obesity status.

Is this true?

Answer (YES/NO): NO